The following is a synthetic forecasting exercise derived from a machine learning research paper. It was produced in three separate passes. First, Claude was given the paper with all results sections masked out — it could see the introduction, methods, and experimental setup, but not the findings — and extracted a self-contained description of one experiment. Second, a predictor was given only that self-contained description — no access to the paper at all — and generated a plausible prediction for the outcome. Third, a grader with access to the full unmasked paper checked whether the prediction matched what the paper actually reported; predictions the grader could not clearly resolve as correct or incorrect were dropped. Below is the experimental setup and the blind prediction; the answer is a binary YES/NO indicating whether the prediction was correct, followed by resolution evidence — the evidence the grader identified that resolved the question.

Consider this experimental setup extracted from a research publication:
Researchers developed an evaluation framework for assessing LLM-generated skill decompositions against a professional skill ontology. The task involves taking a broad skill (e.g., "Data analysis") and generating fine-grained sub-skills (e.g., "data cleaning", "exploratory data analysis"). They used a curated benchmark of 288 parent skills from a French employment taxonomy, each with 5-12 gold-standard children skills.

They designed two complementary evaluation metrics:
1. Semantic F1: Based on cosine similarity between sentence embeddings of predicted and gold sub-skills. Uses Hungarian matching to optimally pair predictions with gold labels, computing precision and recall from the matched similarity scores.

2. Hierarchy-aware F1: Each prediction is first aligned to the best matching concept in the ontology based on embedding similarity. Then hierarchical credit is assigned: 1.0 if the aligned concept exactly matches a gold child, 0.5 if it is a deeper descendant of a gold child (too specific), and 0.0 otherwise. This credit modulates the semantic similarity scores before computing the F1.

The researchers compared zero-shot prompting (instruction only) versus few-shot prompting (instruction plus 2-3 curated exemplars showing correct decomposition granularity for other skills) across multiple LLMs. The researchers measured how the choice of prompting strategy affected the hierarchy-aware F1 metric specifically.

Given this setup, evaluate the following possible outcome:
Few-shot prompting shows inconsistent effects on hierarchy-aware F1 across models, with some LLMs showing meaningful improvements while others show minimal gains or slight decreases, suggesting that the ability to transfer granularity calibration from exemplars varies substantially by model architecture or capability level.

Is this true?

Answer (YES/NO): YES